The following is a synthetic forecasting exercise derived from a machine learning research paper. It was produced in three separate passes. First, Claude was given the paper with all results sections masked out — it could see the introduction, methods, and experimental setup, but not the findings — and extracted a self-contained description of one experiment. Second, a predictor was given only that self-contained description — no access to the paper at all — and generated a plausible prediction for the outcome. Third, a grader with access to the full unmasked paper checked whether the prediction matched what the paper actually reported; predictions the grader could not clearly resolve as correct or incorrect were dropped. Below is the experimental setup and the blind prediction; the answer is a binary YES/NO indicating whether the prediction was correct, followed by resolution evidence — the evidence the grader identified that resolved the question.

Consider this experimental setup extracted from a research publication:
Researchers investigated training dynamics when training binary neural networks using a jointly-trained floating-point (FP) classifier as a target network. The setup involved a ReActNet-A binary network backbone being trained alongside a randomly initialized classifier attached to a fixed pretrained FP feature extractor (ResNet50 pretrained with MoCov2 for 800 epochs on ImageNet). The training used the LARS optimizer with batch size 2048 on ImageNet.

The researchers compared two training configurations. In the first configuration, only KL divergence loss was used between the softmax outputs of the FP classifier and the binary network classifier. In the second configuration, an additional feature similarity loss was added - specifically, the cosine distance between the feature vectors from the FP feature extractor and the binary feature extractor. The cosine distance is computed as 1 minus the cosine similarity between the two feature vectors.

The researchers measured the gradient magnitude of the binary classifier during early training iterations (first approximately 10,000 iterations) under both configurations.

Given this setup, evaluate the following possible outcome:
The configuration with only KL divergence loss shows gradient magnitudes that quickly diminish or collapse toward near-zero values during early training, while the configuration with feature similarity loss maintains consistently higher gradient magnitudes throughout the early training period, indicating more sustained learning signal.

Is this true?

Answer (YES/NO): NO